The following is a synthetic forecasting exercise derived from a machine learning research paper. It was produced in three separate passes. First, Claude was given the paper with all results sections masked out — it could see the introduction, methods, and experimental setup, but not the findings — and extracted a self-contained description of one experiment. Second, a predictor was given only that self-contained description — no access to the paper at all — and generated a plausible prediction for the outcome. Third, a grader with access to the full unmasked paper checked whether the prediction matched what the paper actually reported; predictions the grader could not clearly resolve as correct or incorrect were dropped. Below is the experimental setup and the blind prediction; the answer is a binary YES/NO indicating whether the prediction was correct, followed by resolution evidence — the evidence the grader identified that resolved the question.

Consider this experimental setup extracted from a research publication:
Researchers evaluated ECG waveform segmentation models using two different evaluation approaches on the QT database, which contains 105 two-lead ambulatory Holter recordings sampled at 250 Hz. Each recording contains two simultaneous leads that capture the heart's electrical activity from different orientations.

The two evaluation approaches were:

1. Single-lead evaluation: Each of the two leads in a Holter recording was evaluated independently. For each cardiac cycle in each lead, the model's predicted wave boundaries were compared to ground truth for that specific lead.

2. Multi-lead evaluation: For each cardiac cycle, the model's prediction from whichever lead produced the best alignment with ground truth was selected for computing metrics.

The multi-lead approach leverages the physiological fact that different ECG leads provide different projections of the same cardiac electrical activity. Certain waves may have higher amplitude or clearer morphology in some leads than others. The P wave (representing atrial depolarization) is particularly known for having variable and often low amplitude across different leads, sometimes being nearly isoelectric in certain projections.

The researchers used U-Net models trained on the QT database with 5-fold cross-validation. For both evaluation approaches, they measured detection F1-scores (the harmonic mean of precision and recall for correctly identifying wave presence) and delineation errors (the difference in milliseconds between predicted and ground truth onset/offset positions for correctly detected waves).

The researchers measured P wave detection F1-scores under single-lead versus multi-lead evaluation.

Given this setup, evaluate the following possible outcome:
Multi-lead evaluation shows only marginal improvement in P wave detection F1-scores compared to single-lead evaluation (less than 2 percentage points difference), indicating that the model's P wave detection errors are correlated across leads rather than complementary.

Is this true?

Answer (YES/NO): YES